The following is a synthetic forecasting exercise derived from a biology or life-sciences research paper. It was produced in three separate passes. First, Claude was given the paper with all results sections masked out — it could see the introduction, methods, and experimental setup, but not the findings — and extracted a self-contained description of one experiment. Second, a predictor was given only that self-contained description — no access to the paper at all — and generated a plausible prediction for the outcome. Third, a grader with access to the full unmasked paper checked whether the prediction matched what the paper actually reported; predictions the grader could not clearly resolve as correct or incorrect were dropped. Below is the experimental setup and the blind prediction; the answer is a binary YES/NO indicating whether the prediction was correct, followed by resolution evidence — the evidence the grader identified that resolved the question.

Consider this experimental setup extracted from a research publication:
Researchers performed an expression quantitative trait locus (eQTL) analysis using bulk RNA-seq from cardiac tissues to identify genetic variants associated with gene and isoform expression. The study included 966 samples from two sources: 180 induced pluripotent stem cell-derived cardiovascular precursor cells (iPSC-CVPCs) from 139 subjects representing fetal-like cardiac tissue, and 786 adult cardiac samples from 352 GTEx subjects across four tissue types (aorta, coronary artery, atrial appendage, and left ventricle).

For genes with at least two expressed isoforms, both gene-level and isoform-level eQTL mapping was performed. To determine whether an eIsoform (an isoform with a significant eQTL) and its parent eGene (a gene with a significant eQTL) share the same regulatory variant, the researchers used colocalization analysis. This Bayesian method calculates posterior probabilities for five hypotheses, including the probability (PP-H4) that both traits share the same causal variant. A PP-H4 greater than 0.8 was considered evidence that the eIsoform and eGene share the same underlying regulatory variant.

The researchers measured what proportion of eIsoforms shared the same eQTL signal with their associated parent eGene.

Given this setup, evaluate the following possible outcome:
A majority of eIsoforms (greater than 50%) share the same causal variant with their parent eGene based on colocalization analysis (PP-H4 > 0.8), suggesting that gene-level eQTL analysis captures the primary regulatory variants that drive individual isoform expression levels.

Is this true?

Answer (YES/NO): NO